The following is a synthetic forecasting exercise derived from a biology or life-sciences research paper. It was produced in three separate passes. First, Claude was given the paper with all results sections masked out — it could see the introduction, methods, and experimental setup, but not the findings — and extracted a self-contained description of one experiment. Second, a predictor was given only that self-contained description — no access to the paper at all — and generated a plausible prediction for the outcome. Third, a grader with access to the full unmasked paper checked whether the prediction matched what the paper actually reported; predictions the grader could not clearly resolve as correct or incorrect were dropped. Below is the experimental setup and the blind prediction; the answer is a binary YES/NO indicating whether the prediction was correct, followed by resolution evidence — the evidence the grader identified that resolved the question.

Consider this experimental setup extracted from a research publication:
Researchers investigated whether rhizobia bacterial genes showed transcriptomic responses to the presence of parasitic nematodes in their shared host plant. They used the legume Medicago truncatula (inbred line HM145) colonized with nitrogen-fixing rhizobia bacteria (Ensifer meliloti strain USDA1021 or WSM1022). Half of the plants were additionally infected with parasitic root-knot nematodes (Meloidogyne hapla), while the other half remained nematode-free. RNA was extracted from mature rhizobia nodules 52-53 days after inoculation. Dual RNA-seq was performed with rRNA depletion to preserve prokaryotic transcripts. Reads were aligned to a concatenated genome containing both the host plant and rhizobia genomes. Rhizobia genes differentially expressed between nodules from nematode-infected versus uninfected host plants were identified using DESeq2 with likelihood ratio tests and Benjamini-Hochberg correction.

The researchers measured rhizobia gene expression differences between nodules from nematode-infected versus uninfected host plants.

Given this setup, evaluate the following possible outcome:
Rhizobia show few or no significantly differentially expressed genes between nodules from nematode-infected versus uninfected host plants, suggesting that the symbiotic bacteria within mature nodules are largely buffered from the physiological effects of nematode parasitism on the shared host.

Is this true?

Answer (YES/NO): YES